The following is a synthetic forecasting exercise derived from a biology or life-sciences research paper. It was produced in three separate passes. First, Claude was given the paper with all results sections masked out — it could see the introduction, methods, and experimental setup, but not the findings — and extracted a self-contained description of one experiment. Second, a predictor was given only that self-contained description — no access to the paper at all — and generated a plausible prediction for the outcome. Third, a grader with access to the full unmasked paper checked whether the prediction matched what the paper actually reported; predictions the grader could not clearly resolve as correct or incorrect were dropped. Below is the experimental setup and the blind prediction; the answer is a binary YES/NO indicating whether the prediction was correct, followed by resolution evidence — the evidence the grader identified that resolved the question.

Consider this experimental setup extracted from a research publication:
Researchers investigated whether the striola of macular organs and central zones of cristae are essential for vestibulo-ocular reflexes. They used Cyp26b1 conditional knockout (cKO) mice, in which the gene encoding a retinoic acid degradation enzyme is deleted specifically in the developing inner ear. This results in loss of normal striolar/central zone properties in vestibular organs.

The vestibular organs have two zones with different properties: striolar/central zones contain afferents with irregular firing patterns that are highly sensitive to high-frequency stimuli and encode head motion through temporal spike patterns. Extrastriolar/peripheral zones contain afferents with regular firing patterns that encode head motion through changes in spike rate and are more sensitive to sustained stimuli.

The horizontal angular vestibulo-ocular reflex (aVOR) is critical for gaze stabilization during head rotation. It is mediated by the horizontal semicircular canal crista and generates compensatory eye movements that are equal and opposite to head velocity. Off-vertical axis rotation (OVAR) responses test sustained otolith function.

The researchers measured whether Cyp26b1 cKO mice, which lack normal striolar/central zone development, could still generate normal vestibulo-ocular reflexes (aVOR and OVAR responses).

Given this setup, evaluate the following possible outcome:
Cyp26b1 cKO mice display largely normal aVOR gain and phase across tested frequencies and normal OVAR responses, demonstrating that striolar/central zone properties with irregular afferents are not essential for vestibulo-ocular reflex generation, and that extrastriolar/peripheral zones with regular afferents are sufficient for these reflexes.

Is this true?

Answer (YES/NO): YES